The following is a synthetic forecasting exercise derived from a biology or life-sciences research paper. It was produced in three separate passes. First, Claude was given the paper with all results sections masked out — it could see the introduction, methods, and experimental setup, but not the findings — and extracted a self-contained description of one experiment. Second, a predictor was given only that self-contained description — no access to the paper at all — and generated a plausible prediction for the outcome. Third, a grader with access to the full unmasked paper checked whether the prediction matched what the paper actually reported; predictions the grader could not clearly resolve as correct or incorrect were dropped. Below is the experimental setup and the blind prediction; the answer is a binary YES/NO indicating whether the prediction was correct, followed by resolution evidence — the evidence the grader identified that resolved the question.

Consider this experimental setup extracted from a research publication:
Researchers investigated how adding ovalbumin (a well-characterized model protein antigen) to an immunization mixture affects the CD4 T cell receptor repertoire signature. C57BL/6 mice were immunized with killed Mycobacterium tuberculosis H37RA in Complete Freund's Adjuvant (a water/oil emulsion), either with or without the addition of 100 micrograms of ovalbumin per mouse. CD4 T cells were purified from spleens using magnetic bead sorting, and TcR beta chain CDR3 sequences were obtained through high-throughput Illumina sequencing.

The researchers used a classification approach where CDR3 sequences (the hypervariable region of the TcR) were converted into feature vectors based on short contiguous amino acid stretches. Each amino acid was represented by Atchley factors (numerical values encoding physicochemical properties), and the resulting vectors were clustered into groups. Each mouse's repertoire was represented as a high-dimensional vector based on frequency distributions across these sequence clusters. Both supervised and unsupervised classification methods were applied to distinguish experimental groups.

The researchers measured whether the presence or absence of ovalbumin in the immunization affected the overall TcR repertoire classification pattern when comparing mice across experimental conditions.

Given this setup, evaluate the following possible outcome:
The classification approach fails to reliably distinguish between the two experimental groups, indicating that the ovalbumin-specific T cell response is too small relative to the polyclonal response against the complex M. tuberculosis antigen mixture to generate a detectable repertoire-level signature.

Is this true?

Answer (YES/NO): YES